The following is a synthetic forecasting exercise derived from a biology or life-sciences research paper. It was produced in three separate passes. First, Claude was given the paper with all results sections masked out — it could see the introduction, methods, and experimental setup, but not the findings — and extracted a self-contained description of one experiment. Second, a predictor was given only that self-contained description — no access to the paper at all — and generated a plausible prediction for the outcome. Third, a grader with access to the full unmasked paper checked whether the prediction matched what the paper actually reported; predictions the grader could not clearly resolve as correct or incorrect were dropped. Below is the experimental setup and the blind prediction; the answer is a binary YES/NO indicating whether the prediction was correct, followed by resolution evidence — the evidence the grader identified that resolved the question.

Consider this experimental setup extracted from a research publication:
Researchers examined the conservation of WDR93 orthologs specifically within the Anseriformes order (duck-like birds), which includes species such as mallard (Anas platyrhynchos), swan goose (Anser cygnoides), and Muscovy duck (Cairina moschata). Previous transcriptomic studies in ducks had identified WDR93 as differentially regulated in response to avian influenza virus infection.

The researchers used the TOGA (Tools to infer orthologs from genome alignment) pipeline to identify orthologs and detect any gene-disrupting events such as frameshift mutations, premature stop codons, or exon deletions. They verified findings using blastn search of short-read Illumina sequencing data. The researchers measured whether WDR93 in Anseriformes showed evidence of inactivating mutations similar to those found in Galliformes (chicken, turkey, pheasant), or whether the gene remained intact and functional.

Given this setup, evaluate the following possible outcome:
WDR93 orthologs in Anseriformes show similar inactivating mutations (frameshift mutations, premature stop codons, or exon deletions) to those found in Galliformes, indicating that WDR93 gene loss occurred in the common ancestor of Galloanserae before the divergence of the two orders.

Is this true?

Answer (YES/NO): NO